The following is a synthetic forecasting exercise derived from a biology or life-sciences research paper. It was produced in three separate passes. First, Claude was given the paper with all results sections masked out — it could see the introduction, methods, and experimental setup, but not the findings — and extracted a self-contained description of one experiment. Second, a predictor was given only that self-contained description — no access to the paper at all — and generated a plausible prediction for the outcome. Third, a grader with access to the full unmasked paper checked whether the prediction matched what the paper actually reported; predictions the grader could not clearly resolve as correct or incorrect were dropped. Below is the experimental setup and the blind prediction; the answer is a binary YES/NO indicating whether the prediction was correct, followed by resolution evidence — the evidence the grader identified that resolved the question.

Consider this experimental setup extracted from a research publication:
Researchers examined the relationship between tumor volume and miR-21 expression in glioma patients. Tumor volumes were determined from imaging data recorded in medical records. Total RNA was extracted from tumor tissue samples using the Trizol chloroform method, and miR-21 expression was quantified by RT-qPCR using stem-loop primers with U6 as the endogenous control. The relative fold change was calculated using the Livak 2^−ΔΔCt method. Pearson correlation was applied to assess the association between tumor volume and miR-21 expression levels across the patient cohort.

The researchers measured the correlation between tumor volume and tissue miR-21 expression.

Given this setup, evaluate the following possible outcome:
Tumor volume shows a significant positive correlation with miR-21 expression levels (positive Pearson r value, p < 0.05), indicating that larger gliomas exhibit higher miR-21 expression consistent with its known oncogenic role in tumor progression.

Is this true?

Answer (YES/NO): NO